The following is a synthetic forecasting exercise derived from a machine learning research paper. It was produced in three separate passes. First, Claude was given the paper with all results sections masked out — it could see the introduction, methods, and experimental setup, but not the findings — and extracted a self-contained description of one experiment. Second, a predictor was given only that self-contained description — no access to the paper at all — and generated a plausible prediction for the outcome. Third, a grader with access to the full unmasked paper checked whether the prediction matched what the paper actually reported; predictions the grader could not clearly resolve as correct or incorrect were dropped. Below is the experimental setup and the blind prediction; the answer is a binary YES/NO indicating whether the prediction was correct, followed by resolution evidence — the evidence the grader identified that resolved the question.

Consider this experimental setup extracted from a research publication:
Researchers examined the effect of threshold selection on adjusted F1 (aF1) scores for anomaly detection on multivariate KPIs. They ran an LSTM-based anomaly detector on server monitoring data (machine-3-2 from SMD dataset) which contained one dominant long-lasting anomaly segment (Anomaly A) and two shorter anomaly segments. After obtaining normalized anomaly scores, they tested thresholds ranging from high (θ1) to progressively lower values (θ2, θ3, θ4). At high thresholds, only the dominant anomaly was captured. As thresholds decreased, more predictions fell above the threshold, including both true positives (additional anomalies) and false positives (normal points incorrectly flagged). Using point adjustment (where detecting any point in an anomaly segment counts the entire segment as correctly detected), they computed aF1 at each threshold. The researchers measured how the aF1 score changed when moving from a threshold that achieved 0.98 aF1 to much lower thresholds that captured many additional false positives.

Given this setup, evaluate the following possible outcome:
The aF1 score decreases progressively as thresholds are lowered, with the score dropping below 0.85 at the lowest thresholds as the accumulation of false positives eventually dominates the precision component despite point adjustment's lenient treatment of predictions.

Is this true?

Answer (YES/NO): NO